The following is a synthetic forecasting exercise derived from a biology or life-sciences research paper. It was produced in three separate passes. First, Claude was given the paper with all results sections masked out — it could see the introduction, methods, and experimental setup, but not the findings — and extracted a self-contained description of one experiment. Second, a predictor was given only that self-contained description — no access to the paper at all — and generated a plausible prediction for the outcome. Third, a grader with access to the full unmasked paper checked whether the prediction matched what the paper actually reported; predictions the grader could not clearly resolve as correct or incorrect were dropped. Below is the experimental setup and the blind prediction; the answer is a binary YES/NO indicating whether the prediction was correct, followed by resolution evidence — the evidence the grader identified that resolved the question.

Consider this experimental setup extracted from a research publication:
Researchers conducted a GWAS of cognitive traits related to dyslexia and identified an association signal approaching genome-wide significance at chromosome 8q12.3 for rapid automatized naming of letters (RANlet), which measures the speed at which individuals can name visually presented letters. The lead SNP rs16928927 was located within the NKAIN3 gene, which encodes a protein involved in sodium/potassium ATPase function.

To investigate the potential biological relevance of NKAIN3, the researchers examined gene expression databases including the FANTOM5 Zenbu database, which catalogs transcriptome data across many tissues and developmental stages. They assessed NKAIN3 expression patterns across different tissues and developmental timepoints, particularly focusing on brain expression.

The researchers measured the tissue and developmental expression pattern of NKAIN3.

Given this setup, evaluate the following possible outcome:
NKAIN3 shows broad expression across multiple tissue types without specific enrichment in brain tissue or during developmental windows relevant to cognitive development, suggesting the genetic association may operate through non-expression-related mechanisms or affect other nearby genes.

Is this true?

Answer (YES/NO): NO